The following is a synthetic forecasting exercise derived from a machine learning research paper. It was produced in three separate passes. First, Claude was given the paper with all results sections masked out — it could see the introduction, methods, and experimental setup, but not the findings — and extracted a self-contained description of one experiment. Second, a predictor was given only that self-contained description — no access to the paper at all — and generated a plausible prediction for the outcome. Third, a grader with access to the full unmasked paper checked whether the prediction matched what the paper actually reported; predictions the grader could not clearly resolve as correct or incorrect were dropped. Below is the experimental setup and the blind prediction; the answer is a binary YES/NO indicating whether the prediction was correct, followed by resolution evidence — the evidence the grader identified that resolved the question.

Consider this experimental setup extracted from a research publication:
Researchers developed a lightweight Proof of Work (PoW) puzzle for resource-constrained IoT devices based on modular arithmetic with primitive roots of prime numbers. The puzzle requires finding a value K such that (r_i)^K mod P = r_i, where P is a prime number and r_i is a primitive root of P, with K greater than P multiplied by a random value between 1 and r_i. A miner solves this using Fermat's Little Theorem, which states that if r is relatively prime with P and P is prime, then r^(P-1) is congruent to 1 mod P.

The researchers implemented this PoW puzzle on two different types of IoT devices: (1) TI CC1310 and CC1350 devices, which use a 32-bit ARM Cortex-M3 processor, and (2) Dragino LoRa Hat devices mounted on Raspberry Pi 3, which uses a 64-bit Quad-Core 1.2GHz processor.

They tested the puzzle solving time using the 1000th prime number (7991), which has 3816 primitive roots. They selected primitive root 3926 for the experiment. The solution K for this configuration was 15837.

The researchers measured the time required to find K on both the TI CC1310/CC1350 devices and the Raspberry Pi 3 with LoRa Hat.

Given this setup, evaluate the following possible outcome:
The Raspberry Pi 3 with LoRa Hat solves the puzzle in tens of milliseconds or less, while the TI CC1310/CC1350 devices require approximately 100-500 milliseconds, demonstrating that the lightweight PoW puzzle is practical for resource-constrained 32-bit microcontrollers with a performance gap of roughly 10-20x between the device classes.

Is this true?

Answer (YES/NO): NO